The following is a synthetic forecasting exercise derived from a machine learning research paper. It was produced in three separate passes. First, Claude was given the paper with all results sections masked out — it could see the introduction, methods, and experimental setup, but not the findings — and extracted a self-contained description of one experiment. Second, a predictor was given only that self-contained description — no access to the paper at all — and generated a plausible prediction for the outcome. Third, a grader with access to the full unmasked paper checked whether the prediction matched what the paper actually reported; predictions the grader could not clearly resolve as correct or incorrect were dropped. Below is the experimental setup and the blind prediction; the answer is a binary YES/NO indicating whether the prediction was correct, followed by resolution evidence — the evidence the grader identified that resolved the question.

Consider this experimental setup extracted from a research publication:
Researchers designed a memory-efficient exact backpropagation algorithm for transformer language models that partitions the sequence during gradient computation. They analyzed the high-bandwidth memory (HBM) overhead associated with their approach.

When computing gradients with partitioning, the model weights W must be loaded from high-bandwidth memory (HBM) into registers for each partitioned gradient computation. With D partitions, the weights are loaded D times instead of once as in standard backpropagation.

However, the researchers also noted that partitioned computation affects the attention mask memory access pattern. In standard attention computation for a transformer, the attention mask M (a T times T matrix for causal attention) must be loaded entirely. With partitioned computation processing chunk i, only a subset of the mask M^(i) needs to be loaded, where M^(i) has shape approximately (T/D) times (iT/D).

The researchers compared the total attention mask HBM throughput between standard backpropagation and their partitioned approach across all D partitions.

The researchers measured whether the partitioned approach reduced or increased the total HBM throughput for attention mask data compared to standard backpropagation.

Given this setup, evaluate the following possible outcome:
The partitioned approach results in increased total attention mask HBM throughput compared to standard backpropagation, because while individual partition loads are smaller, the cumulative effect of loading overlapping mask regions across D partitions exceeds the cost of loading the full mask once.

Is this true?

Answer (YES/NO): NO